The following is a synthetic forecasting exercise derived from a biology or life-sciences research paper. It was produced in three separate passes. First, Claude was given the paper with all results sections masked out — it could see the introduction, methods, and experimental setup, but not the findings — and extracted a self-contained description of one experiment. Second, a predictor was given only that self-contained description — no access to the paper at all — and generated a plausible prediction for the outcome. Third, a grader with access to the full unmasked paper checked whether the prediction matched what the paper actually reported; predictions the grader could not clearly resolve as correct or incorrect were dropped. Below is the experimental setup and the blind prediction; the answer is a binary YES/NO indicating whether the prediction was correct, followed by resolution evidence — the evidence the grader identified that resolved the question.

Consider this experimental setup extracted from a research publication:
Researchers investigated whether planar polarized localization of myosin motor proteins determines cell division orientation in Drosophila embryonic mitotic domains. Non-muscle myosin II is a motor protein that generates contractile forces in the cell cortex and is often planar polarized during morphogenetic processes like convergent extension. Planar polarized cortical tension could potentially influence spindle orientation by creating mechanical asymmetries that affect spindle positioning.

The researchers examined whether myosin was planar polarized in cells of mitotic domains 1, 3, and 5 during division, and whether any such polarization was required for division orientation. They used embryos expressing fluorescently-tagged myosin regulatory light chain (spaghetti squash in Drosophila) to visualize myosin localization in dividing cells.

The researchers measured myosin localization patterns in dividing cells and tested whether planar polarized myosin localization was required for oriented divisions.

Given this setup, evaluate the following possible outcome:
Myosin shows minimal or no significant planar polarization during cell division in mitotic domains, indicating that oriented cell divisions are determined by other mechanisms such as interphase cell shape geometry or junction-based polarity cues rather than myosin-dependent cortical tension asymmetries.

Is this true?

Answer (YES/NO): NO